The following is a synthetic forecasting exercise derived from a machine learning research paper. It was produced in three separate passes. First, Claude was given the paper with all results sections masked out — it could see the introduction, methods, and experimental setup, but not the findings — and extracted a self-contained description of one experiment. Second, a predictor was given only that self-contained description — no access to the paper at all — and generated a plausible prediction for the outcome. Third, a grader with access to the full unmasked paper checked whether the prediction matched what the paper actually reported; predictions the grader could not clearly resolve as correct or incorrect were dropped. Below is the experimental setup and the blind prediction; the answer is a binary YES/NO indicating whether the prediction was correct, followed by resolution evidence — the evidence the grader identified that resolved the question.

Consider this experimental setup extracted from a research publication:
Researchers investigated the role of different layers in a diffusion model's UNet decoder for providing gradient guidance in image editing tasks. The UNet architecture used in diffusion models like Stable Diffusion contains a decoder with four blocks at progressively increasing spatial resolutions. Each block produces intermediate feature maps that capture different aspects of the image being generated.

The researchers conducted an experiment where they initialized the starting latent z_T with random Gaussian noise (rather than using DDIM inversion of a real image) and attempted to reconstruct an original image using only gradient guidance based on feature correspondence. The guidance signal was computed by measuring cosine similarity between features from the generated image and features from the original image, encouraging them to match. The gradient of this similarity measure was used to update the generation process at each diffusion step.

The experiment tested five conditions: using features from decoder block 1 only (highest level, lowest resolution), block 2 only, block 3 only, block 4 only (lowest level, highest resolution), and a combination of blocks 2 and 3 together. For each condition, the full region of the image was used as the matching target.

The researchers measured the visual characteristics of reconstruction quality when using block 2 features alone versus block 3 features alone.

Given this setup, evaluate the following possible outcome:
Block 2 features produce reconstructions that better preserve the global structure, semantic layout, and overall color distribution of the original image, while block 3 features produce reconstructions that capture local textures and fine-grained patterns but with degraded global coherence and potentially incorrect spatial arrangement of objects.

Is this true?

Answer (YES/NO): NO